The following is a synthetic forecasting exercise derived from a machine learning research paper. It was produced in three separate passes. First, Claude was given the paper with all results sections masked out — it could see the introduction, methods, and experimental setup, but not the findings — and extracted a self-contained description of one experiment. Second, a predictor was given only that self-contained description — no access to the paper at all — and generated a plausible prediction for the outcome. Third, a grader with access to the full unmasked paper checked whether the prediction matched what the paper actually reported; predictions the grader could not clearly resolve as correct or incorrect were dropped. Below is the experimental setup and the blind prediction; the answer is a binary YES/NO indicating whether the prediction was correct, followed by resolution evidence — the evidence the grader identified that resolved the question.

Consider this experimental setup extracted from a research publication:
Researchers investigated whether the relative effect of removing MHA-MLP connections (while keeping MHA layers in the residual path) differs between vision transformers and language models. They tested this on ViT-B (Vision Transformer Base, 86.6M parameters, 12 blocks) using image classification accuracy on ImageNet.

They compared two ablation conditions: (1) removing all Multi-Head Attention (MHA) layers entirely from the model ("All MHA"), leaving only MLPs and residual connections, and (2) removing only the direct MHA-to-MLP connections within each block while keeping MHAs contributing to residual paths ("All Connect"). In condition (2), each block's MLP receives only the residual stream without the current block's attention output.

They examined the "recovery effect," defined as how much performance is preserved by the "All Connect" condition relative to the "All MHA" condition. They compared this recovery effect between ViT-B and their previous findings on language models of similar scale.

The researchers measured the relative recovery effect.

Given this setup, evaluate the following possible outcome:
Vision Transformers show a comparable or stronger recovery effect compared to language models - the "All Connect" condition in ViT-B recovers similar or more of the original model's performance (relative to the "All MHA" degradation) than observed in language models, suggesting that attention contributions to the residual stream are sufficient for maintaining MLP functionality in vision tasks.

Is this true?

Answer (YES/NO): NO